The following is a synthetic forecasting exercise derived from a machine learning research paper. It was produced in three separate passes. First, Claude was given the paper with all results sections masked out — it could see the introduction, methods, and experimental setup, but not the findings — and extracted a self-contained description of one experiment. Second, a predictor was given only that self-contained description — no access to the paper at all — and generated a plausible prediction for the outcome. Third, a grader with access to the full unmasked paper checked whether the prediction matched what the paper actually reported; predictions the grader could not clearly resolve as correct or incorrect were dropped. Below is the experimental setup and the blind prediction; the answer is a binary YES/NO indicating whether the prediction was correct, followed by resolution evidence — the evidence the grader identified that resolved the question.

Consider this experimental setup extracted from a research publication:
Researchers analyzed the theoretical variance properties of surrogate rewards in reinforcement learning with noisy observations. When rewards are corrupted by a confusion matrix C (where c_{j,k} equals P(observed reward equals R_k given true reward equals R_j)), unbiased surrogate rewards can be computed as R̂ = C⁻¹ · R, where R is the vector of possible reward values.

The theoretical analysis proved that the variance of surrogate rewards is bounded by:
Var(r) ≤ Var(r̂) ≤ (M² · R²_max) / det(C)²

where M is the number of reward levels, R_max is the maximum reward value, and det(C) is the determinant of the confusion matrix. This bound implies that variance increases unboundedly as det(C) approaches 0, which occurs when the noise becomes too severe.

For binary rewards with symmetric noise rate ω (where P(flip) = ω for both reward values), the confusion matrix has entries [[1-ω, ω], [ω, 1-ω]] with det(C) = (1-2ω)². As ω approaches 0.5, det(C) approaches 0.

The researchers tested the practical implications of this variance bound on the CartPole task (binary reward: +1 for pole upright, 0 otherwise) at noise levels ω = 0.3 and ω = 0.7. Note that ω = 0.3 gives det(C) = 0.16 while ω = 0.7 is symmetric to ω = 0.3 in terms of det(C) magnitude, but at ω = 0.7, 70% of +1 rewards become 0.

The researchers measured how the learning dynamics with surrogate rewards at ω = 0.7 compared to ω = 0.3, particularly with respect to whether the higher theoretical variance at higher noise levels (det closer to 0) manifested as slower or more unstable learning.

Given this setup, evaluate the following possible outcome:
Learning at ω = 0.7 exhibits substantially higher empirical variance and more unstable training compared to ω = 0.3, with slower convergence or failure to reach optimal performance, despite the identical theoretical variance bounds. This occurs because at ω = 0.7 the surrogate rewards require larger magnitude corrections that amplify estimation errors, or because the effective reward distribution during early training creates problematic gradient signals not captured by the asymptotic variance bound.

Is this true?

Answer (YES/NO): NO